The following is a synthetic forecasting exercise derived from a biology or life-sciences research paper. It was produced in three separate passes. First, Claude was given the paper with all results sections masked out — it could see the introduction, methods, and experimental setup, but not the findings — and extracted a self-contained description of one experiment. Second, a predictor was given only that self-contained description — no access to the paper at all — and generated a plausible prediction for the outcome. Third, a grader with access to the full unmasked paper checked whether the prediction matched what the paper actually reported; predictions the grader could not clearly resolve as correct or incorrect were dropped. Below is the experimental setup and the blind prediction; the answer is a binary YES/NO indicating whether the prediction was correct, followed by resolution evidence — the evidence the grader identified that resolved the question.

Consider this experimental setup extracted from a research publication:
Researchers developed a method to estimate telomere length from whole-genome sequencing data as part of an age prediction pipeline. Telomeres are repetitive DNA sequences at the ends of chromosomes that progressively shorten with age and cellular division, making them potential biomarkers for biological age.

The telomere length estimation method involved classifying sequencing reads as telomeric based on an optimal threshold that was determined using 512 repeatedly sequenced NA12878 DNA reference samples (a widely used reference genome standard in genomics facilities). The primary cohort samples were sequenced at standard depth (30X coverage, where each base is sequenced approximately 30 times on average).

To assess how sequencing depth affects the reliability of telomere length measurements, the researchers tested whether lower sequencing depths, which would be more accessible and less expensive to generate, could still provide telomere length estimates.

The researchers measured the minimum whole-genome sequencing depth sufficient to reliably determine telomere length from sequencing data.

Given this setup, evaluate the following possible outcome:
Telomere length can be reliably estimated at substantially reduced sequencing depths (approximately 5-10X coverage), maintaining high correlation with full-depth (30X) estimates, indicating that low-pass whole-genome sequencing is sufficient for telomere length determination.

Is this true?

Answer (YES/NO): NO